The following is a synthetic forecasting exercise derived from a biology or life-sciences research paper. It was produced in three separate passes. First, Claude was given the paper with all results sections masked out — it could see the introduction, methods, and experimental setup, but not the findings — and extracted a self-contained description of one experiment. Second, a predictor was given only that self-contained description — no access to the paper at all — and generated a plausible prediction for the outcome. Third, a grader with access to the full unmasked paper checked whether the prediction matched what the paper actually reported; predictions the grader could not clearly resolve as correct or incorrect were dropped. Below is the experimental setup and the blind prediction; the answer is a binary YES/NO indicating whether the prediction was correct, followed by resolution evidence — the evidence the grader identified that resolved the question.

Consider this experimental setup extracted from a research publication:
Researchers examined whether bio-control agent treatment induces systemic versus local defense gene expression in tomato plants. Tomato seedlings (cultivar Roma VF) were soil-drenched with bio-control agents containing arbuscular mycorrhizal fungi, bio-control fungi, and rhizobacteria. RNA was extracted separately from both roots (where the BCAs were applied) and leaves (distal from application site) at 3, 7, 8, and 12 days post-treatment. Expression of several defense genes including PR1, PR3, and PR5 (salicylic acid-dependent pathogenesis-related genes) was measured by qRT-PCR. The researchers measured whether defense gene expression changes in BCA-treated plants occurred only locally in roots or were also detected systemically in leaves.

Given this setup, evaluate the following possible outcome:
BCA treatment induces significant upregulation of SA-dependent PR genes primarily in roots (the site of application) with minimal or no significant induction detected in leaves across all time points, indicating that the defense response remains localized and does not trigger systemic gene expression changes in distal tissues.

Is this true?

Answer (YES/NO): NO